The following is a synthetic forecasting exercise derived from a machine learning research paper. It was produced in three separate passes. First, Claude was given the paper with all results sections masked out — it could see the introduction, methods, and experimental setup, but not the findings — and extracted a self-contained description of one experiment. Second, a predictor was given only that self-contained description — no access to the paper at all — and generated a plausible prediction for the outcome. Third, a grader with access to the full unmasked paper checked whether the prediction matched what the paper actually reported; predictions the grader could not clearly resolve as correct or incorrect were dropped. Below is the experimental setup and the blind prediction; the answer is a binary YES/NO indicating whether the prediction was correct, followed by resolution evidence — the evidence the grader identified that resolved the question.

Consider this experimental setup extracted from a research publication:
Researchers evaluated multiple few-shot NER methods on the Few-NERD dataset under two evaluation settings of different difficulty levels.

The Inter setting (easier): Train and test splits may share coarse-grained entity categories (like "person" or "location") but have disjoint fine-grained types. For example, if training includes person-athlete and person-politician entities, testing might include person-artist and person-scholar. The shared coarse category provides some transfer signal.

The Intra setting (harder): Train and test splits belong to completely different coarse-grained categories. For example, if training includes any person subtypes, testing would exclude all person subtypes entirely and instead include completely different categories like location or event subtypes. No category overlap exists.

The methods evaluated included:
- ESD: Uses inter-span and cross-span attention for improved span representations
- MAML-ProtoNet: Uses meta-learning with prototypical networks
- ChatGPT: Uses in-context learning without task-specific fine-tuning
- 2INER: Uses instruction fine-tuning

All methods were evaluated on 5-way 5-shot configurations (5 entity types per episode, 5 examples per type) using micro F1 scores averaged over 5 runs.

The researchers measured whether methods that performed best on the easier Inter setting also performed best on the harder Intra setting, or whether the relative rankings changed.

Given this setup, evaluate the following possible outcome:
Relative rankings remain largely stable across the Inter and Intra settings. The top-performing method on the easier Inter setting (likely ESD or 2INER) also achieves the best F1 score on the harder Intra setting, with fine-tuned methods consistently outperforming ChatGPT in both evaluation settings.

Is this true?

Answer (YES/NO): NO